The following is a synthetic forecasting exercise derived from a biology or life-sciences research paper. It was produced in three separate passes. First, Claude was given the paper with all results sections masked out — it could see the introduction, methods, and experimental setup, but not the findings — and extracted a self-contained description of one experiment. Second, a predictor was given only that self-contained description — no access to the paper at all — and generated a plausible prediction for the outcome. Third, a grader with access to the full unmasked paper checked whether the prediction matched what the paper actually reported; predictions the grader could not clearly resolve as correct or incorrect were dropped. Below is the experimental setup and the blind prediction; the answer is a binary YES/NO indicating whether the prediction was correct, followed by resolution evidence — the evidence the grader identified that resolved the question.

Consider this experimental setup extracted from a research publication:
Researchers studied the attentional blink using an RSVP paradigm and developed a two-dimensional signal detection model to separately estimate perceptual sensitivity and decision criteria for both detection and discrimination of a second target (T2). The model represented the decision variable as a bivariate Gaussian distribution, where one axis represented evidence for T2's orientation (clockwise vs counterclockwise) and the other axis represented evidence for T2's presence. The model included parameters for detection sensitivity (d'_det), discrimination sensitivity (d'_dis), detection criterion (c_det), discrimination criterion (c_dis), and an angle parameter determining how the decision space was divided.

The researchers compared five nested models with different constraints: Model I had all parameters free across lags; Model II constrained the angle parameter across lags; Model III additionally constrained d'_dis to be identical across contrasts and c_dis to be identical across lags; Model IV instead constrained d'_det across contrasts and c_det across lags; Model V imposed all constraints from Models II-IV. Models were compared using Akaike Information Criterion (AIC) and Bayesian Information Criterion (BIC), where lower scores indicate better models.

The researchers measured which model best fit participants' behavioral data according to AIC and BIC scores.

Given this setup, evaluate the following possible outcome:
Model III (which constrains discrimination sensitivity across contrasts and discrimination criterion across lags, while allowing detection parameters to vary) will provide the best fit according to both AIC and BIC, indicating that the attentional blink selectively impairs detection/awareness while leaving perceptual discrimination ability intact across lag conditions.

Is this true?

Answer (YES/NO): NO